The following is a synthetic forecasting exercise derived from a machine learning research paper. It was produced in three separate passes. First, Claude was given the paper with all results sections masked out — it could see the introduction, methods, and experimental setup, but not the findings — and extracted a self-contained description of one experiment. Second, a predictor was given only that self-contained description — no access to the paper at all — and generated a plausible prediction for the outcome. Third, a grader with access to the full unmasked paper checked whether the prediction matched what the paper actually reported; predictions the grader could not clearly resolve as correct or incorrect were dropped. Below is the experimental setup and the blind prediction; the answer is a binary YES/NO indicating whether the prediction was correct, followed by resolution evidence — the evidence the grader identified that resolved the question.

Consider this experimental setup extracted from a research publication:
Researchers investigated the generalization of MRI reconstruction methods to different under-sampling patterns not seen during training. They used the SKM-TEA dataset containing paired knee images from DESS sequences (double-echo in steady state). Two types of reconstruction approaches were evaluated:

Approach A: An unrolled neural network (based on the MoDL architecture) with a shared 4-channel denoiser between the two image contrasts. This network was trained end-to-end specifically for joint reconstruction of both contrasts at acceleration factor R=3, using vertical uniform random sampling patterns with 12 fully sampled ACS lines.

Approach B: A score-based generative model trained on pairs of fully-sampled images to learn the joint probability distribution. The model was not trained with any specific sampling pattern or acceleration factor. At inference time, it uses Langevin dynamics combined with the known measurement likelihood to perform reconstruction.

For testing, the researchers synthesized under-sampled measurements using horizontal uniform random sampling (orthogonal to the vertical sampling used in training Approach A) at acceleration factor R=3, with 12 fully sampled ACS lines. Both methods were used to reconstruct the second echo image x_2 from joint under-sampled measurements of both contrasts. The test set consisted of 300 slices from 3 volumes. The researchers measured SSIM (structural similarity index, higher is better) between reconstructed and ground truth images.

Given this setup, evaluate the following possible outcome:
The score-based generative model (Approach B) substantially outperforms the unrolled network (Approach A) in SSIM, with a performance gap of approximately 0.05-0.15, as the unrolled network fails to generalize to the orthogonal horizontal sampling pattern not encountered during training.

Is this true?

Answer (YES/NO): YES